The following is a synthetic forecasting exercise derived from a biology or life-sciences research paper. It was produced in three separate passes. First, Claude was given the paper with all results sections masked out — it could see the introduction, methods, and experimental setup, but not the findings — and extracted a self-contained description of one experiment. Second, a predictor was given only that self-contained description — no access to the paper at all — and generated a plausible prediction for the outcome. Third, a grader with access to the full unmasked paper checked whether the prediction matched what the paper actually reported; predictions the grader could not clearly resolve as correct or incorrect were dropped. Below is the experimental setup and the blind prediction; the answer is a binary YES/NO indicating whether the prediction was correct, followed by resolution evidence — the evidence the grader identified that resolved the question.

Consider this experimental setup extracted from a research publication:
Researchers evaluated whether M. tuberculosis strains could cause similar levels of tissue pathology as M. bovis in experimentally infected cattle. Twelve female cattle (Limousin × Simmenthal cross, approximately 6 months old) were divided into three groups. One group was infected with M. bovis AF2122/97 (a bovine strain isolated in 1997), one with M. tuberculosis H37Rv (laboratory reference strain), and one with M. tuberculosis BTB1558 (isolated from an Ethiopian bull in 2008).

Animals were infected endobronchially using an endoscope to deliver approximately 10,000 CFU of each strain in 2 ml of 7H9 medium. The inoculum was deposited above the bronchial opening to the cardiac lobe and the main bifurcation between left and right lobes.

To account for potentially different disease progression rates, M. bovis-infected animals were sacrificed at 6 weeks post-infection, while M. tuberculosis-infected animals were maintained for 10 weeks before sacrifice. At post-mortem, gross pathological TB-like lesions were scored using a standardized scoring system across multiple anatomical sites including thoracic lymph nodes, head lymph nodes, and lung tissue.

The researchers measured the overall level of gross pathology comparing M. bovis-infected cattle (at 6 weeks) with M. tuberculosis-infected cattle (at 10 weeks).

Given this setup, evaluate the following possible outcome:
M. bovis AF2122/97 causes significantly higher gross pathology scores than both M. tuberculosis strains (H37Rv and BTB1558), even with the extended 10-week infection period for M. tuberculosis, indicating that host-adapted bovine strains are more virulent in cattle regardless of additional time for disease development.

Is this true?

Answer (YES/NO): YES